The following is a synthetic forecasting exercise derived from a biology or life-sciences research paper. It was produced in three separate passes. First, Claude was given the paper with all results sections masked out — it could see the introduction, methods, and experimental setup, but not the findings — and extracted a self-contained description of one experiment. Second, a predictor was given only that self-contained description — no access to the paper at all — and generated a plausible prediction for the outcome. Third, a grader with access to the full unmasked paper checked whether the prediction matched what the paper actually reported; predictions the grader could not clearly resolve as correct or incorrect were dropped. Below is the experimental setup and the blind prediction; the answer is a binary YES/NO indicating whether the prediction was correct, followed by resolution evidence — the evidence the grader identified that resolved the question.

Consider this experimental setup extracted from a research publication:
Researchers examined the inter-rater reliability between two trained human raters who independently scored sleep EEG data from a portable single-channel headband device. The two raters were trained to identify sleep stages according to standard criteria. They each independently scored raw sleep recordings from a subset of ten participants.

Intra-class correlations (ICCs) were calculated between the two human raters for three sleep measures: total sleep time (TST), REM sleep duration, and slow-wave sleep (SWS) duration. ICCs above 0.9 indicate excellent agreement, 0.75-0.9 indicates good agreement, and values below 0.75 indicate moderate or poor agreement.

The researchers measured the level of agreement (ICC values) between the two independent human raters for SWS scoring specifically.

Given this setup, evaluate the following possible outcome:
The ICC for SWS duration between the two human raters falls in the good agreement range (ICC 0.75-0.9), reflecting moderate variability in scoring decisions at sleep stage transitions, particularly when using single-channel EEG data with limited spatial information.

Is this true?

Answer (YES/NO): NO